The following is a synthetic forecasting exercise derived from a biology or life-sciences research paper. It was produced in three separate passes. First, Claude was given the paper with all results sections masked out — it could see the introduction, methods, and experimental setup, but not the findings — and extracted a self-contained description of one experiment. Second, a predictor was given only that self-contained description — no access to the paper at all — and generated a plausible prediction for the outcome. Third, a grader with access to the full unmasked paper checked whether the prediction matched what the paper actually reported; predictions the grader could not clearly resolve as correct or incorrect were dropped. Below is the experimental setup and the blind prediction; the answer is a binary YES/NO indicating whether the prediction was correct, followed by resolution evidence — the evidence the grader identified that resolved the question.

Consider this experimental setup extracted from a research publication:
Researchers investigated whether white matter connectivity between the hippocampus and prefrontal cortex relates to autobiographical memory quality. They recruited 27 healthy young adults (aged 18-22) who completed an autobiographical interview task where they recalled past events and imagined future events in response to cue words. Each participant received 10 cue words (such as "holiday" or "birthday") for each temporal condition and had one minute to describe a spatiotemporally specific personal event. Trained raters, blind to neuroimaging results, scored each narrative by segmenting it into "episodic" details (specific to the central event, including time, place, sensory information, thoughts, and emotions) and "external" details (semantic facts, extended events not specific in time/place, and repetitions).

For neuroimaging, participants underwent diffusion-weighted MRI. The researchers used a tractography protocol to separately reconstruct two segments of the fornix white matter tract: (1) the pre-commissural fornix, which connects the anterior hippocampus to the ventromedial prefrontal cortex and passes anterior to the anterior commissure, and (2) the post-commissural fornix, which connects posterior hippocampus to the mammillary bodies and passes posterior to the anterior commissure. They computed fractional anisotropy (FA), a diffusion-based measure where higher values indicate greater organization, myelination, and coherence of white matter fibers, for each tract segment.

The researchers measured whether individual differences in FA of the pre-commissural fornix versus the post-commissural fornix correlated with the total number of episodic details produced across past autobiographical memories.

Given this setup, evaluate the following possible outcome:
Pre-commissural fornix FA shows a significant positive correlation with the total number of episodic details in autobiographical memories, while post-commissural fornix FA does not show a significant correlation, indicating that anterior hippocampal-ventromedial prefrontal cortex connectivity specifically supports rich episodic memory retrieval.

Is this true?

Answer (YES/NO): YES